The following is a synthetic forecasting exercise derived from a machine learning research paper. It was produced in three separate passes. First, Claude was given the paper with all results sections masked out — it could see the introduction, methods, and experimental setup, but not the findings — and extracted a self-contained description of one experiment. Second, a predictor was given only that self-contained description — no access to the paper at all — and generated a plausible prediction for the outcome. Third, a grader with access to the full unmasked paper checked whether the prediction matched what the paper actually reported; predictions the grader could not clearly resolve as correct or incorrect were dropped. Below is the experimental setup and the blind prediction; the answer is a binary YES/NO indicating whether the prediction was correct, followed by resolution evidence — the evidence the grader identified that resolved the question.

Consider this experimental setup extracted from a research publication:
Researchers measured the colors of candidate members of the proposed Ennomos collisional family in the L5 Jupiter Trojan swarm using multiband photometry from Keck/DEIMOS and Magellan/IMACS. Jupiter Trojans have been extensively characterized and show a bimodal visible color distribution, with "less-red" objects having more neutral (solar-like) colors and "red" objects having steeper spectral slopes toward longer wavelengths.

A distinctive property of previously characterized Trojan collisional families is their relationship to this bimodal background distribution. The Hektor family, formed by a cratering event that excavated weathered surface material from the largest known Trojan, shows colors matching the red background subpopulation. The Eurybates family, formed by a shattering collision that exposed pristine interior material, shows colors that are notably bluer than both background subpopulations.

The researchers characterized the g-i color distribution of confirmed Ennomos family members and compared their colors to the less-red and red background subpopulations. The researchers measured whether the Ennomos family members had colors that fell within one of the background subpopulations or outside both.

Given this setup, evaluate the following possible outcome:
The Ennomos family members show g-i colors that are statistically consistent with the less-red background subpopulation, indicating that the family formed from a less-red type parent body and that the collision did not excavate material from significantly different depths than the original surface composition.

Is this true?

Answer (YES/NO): NO